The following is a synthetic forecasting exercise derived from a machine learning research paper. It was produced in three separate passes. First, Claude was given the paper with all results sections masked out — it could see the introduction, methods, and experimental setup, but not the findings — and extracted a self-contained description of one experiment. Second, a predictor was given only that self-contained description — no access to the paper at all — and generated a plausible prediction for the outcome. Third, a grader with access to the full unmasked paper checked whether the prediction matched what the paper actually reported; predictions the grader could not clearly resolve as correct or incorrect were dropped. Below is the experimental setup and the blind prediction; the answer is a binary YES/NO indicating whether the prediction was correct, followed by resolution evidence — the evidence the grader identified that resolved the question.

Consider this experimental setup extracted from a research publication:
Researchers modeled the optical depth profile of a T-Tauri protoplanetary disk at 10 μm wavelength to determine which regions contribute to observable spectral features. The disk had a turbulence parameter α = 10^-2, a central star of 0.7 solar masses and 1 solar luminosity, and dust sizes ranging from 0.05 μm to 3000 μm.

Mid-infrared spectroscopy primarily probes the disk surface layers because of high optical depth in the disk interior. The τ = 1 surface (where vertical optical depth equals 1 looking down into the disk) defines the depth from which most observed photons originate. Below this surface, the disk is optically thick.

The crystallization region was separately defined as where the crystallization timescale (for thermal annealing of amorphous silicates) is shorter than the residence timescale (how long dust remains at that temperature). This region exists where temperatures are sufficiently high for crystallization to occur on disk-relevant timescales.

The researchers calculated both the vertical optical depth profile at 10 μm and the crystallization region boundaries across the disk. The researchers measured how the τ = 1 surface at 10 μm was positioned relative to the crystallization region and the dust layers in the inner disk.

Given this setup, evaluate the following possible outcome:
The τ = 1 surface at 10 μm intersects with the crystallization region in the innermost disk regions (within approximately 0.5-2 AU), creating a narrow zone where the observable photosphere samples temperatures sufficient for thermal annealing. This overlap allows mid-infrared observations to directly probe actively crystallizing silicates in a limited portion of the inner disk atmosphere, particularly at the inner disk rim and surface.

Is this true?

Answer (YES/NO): NO